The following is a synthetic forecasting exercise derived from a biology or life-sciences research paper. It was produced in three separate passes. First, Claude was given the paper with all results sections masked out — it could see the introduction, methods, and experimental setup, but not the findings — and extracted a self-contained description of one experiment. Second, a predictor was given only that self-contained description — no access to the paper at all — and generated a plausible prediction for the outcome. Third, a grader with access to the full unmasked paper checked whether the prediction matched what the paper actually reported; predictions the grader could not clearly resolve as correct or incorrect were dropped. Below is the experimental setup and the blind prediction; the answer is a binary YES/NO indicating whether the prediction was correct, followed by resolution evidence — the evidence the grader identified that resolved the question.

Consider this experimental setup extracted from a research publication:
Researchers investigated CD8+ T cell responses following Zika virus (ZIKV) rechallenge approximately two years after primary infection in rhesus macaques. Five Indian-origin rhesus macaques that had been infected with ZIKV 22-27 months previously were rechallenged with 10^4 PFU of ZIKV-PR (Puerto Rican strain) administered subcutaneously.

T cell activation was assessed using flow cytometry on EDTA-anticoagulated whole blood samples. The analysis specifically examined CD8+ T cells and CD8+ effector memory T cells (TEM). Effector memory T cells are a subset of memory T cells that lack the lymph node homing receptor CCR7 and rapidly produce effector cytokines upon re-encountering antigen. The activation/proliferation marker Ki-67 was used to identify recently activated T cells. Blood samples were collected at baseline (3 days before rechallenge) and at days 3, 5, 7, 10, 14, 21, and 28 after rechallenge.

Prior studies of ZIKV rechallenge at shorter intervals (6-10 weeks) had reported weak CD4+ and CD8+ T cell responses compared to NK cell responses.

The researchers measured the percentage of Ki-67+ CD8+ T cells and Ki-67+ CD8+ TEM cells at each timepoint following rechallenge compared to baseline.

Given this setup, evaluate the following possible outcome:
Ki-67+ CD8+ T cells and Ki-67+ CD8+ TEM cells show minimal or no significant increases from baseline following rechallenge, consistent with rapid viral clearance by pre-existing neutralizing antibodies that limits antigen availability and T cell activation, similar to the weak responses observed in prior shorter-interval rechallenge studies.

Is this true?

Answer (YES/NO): YES